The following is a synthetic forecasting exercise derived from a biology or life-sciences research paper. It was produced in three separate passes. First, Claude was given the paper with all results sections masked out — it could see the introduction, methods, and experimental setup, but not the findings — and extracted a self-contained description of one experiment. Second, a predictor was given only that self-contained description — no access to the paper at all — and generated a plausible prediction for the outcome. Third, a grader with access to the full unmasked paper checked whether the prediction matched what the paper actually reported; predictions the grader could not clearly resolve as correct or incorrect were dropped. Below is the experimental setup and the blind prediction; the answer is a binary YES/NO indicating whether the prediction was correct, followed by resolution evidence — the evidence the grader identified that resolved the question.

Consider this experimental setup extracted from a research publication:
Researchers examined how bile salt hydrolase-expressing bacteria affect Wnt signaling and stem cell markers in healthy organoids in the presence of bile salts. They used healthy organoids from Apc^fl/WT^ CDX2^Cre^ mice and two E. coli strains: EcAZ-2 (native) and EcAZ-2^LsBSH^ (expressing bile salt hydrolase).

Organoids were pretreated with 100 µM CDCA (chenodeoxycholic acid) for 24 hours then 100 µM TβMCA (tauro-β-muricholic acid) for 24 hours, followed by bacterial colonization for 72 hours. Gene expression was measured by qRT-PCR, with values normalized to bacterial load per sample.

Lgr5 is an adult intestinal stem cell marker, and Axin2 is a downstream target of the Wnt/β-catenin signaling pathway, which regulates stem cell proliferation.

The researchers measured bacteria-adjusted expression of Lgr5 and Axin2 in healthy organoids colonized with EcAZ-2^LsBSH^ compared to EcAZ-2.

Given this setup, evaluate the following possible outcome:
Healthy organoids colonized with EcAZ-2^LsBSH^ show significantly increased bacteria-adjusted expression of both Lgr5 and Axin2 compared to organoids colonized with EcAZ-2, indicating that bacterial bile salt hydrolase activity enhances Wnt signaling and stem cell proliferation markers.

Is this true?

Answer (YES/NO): YES